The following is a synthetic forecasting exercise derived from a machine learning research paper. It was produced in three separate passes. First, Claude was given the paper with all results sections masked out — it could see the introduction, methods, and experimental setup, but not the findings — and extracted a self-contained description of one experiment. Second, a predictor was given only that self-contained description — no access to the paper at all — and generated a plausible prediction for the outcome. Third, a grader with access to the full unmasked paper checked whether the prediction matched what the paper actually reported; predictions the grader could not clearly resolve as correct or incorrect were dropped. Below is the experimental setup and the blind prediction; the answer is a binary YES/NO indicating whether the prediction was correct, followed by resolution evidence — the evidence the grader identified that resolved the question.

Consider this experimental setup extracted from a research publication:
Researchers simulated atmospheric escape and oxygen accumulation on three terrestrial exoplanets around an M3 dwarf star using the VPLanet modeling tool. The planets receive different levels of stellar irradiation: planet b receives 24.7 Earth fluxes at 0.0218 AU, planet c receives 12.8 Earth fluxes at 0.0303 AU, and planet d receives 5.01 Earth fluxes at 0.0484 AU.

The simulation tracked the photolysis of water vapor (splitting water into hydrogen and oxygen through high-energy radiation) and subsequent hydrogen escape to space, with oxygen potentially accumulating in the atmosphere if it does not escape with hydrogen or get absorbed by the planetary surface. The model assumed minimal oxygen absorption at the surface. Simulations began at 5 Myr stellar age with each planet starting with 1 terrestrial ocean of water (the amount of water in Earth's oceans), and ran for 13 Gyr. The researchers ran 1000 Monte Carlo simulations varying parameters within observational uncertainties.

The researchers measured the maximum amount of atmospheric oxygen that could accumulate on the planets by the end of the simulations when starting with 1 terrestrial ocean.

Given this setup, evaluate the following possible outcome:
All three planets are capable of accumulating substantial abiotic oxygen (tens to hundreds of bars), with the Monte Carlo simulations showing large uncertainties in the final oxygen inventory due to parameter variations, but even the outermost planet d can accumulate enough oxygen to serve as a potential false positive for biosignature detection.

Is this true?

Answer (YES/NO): NO